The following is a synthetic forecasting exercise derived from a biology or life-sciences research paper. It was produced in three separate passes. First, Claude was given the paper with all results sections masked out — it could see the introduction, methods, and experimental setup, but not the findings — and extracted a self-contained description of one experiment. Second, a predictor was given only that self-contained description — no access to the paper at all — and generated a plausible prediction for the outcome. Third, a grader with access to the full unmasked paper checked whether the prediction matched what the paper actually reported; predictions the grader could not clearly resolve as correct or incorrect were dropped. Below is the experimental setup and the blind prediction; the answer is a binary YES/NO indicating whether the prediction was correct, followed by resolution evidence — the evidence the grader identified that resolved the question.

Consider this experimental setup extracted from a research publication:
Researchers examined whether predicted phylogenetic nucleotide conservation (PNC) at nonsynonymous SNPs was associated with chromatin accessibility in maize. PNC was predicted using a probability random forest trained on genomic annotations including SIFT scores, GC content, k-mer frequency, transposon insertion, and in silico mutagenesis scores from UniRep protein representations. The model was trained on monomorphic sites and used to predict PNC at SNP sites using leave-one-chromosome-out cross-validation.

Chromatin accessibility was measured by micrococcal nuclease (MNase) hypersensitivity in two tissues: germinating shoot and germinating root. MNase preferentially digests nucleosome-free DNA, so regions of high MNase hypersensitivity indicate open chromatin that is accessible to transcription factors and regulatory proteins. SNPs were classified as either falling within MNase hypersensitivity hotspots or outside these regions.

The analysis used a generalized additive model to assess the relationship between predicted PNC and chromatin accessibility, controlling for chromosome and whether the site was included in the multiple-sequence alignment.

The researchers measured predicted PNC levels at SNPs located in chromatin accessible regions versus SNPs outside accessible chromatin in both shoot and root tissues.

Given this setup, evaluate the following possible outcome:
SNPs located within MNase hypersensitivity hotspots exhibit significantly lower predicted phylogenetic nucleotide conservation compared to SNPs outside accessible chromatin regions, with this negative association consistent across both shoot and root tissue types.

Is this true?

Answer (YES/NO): NO